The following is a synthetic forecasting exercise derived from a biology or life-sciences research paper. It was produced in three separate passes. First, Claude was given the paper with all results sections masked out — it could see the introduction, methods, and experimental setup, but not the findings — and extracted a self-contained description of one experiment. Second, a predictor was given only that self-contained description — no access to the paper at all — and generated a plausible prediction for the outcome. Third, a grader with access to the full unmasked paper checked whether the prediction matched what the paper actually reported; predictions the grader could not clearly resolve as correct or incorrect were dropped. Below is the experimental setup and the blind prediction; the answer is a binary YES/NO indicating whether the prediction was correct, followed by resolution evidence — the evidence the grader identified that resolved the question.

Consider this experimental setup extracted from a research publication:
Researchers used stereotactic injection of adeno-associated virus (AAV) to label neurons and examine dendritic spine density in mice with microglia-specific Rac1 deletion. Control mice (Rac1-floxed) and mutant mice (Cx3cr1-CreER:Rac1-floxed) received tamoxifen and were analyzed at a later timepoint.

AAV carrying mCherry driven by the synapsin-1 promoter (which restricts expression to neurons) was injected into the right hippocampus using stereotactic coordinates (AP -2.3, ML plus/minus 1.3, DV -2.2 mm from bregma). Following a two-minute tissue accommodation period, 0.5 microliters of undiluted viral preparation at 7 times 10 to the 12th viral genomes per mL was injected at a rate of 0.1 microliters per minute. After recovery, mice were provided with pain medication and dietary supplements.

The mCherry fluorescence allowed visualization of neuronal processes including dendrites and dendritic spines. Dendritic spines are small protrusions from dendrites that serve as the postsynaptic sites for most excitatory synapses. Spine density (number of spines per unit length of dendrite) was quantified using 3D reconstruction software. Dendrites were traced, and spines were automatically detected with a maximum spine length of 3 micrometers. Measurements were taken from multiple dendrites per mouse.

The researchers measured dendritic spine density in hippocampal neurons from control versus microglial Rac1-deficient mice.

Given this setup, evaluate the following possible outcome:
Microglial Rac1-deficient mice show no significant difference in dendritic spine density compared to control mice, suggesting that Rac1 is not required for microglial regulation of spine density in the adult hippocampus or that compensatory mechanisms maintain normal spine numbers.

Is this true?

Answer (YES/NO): NO